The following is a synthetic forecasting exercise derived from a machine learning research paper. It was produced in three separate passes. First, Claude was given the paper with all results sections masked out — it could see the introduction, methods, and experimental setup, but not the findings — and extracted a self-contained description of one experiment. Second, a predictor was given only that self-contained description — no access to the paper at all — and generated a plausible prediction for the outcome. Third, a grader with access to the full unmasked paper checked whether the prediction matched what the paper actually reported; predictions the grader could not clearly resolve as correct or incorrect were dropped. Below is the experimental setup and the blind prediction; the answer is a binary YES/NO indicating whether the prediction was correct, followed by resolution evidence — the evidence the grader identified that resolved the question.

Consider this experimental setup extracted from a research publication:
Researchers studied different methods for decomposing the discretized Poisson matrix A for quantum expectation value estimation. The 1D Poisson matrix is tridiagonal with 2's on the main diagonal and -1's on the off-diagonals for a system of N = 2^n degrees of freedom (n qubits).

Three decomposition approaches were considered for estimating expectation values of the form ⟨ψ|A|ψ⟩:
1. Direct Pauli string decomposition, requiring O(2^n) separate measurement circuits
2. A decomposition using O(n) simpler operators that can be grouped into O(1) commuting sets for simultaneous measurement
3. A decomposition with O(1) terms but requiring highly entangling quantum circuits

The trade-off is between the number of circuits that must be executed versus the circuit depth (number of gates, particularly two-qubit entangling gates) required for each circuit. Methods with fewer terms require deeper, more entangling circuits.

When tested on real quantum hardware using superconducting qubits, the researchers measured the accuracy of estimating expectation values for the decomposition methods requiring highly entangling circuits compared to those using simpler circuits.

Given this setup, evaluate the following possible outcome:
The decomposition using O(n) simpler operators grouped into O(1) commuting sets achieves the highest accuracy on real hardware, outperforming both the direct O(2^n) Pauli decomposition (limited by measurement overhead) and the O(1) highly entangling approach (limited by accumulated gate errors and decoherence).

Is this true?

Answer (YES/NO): NO